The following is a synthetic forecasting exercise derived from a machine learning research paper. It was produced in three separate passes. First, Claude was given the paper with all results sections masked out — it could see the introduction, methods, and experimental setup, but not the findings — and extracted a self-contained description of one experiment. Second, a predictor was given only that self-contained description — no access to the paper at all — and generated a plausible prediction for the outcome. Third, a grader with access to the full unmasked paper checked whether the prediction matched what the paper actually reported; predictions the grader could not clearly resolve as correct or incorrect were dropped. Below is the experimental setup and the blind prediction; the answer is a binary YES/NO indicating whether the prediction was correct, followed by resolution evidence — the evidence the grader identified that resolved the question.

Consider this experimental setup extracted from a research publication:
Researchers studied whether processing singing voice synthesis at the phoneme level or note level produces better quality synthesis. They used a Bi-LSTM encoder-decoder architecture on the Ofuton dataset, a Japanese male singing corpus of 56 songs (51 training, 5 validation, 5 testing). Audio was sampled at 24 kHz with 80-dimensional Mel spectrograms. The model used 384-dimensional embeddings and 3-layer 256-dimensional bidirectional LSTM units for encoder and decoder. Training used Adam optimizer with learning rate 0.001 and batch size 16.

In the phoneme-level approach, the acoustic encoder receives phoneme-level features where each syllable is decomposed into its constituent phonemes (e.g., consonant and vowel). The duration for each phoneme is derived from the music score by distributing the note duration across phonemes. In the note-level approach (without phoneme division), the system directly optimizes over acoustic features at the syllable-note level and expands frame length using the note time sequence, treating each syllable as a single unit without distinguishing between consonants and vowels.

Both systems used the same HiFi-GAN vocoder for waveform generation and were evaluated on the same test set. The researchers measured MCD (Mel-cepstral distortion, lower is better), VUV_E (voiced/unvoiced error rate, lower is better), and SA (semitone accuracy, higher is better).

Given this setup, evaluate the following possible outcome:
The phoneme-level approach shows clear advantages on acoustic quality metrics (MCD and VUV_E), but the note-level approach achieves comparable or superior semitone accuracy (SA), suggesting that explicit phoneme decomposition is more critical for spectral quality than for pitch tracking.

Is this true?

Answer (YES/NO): NO